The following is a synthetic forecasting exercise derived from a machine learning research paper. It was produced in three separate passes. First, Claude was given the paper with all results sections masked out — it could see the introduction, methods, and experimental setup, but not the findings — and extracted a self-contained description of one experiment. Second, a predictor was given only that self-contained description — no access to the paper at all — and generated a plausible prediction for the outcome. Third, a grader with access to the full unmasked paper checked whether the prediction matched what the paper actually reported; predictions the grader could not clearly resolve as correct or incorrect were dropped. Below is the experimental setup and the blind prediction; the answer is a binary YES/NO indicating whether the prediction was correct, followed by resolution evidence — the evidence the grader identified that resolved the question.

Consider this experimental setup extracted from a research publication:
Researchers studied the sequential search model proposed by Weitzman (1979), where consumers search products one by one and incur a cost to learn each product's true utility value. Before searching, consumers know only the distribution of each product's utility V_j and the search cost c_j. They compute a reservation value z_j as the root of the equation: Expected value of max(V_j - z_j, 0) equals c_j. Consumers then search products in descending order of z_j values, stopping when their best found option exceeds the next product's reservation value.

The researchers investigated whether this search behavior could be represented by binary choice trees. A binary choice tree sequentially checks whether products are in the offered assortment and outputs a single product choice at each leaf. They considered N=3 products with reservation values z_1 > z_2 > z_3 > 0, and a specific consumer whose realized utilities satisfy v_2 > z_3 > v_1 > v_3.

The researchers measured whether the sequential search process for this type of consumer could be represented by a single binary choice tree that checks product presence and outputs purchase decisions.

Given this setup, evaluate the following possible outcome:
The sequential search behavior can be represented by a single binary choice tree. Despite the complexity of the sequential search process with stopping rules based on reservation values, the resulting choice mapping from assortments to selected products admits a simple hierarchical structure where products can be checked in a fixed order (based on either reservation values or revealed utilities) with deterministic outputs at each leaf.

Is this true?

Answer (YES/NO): YES